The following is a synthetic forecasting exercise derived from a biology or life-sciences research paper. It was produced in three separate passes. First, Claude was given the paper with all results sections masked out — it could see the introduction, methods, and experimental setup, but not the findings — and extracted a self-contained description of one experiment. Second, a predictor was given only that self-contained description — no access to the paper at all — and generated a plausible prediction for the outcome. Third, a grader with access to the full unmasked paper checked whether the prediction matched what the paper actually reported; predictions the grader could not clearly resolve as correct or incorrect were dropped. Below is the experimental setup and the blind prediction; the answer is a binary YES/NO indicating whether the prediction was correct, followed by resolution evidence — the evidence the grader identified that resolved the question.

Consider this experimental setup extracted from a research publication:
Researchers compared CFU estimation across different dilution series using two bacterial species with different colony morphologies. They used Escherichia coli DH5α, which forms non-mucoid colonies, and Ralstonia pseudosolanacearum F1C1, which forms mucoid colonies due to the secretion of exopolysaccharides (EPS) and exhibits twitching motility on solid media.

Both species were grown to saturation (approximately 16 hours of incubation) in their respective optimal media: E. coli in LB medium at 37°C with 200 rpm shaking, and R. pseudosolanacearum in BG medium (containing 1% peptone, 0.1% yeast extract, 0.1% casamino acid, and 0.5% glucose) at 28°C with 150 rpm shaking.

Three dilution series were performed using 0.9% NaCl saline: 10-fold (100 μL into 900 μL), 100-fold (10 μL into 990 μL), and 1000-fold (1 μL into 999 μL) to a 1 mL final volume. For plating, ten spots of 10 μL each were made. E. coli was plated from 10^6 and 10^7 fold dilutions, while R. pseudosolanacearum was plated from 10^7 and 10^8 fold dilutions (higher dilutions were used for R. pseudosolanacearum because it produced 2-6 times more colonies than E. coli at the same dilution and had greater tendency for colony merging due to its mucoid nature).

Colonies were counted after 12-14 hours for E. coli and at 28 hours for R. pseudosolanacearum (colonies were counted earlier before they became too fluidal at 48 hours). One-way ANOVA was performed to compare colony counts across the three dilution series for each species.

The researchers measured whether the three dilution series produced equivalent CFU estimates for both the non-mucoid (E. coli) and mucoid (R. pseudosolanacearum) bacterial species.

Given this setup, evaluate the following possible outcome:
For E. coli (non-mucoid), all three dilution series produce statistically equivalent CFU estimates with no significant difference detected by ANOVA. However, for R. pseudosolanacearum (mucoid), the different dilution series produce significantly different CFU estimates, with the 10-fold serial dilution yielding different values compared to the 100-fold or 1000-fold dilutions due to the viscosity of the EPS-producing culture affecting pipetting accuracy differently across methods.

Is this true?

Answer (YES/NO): NO